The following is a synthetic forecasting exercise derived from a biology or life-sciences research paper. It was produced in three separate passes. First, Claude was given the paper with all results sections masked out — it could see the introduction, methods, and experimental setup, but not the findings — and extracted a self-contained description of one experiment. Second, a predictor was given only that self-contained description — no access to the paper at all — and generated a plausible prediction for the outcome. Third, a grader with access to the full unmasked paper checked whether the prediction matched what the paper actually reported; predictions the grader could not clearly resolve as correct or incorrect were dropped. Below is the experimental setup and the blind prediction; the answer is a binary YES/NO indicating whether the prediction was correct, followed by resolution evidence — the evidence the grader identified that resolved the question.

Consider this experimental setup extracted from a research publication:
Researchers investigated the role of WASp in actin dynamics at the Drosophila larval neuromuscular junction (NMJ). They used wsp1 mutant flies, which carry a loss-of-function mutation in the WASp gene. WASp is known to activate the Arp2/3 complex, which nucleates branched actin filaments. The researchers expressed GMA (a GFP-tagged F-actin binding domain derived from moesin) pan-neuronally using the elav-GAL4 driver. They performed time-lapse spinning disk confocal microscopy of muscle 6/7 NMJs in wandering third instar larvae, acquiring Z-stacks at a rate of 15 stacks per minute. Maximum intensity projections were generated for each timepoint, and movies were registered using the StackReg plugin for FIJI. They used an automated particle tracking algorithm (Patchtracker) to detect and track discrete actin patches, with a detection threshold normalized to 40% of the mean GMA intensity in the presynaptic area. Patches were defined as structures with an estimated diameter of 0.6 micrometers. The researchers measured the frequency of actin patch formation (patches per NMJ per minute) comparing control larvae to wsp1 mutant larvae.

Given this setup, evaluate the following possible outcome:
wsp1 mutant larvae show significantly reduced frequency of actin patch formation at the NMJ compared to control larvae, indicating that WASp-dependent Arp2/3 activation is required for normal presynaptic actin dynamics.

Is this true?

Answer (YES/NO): YES